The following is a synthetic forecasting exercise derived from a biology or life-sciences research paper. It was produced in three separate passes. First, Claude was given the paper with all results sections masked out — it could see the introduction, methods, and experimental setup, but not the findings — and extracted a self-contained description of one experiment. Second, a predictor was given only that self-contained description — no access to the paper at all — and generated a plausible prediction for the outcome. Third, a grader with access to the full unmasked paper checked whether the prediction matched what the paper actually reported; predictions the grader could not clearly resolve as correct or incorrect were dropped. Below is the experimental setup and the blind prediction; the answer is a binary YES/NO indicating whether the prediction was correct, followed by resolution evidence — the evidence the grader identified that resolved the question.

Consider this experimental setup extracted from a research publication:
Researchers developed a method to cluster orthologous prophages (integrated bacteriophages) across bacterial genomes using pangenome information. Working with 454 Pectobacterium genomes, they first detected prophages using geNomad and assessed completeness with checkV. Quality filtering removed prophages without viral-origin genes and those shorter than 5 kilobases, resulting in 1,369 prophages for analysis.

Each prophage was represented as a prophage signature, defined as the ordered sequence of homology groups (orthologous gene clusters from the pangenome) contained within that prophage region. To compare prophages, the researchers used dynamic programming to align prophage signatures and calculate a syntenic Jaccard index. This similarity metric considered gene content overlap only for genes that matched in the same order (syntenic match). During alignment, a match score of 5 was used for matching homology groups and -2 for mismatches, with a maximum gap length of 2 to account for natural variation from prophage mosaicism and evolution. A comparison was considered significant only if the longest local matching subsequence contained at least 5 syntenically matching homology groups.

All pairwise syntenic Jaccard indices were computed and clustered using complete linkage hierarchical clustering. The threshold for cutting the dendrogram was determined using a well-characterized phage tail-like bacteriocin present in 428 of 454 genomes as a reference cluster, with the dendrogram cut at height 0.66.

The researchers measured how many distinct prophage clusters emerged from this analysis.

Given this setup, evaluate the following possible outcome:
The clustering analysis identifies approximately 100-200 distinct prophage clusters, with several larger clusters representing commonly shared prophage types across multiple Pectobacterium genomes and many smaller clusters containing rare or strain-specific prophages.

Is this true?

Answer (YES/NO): NO